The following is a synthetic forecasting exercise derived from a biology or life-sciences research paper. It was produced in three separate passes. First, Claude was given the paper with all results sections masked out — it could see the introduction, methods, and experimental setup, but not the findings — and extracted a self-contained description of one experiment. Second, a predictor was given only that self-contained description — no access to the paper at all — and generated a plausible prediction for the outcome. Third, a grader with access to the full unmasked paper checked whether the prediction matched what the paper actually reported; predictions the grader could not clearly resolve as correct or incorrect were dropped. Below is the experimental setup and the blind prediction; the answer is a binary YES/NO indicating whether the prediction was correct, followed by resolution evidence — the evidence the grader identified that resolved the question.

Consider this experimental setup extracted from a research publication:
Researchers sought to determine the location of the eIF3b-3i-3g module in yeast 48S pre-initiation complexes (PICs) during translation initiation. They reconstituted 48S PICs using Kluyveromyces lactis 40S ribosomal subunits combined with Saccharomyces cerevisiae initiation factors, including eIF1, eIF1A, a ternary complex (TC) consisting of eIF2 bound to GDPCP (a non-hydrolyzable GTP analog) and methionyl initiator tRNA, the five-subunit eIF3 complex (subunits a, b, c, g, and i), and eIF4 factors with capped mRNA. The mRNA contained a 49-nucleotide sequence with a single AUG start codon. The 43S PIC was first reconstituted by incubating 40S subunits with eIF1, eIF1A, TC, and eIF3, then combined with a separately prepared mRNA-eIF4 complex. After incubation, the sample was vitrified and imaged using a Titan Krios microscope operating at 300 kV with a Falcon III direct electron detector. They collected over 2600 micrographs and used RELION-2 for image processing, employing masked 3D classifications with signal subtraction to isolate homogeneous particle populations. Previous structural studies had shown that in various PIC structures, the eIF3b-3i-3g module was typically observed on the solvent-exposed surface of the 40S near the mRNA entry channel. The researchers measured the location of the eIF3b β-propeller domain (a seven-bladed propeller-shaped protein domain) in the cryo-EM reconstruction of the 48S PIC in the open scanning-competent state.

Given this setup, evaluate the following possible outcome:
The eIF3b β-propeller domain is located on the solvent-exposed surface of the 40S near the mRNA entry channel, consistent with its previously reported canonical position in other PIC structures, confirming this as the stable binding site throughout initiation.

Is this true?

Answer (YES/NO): NO